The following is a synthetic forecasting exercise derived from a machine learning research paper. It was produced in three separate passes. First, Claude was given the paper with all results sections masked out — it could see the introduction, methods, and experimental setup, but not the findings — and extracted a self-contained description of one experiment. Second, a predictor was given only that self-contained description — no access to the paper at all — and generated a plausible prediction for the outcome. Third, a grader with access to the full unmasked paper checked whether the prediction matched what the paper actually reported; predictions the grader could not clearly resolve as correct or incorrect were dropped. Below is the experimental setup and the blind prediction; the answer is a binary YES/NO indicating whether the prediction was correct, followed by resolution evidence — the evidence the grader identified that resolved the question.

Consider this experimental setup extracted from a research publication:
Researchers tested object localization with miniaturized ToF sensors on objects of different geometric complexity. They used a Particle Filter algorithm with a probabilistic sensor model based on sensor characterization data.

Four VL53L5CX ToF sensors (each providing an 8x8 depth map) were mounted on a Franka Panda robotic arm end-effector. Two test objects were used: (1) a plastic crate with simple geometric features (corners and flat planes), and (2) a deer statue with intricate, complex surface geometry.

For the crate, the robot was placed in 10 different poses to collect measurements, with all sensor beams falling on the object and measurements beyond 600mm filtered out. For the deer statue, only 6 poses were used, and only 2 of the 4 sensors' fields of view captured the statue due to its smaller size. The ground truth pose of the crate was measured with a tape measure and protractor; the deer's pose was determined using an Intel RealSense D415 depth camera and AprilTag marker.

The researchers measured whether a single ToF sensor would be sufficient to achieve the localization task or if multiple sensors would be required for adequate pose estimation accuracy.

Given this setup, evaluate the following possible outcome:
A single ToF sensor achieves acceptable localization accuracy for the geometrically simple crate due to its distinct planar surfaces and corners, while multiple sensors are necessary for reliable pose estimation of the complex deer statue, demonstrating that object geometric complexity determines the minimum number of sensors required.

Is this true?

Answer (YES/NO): NO